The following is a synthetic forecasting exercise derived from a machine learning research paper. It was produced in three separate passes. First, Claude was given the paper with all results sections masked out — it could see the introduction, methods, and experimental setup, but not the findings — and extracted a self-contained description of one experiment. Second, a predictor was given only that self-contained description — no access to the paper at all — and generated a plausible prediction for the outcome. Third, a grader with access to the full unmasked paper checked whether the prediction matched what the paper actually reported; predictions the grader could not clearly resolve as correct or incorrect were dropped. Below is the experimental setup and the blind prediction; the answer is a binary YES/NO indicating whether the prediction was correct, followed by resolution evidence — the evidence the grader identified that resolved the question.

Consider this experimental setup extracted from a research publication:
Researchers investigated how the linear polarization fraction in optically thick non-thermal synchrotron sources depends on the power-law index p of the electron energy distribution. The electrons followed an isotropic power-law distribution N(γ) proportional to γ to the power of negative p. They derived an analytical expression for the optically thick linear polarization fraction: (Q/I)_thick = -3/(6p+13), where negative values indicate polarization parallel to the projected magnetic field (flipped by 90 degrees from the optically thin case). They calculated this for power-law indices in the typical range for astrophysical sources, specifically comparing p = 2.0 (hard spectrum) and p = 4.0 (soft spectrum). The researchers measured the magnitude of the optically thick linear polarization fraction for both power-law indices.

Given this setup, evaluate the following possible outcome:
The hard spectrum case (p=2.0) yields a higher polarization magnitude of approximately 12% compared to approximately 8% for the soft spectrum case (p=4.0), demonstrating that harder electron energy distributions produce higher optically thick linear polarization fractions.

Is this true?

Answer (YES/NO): YES